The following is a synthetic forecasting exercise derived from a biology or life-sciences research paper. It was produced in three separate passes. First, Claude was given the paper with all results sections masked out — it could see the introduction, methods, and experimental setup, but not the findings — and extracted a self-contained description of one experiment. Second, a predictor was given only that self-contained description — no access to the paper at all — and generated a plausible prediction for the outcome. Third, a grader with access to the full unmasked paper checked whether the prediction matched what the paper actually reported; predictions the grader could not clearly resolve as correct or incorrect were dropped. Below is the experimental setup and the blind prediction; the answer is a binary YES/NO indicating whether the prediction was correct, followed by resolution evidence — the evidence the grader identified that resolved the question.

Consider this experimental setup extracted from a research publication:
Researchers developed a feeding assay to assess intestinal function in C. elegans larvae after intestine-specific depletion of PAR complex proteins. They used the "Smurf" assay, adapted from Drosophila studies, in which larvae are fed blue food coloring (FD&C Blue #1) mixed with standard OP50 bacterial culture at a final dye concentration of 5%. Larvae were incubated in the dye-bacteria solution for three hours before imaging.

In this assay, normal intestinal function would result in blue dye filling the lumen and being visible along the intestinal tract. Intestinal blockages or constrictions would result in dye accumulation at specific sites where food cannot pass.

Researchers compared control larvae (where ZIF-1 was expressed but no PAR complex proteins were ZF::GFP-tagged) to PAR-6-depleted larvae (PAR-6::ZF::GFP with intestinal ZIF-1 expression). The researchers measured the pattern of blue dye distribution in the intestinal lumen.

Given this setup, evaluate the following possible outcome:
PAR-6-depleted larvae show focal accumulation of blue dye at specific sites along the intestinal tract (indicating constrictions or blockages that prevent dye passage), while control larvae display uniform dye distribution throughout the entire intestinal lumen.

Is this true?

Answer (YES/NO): YES